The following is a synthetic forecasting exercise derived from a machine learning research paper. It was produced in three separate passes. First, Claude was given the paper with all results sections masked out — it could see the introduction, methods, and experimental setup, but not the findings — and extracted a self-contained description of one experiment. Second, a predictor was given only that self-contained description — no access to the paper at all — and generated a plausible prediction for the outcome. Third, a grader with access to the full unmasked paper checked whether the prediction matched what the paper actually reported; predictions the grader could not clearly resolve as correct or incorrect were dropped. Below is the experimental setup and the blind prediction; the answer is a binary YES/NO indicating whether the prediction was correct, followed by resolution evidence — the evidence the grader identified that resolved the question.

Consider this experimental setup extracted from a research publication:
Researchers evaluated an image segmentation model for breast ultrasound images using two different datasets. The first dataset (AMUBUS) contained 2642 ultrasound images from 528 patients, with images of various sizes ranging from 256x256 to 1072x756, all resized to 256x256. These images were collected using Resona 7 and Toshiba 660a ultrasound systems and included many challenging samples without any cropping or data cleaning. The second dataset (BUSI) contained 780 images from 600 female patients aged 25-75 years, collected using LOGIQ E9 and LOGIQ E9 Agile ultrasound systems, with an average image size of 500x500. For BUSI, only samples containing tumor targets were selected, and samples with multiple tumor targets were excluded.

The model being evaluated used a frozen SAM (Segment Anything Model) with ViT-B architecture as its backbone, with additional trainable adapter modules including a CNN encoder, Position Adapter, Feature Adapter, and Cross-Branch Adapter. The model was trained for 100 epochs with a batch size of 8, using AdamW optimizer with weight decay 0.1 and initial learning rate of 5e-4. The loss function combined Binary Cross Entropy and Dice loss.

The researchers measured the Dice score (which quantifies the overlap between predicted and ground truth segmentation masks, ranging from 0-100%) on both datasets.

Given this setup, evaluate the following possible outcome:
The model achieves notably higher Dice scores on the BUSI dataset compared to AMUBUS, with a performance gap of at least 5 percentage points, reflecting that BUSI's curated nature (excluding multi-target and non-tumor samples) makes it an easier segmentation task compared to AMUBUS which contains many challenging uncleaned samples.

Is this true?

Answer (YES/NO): NO